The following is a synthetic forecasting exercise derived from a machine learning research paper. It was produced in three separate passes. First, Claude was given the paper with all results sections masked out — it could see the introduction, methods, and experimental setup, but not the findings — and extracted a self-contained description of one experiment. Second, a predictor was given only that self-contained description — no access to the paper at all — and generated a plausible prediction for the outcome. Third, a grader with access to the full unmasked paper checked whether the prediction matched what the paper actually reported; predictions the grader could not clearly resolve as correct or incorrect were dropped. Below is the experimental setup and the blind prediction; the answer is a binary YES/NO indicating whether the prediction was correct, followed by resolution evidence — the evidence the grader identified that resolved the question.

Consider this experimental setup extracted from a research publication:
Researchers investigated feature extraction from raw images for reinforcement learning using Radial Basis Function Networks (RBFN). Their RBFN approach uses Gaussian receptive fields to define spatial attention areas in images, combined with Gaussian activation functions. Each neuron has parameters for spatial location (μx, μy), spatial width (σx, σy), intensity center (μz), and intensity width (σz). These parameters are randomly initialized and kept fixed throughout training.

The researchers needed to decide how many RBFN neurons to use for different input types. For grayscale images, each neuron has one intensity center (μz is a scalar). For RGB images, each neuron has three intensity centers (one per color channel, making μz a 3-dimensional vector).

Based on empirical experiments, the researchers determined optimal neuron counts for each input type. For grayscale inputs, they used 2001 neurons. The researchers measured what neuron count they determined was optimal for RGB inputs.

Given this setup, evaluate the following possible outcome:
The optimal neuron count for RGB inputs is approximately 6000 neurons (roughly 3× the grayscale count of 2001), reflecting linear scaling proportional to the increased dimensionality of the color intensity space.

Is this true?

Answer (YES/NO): NO